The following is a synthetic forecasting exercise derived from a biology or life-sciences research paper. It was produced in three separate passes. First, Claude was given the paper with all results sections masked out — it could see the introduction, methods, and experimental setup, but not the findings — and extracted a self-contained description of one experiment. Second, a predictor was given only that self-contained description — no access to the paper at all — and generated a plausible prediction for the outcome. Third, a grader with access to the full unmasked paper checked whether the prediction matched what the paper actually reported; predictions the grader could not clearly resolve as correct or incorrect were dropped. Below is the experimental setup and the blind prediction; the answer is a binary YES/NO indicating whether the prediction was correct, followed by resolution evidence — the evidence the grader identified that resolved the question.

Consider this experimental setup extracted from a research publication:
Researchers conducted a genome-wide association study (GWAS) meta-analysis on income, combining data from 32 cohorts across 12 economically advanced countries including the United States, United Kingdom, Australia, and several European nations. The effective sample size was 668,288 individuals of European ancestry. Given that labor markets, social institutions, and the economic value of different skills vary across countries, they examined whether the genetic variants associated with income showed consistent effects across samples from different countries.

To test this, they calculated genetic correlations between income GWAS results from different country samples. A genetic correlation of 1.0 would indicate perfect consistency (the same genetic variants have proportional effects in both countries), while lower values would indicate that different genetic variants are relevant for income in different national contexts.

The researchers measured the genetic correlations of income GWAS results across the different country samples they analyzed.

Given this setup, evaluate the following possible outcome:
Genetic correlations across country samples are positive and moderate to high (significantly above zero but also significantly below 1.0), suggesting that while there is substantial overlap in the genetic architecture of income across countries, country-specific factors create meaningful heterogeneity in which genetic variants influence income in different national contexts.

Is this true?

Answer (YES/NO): NO